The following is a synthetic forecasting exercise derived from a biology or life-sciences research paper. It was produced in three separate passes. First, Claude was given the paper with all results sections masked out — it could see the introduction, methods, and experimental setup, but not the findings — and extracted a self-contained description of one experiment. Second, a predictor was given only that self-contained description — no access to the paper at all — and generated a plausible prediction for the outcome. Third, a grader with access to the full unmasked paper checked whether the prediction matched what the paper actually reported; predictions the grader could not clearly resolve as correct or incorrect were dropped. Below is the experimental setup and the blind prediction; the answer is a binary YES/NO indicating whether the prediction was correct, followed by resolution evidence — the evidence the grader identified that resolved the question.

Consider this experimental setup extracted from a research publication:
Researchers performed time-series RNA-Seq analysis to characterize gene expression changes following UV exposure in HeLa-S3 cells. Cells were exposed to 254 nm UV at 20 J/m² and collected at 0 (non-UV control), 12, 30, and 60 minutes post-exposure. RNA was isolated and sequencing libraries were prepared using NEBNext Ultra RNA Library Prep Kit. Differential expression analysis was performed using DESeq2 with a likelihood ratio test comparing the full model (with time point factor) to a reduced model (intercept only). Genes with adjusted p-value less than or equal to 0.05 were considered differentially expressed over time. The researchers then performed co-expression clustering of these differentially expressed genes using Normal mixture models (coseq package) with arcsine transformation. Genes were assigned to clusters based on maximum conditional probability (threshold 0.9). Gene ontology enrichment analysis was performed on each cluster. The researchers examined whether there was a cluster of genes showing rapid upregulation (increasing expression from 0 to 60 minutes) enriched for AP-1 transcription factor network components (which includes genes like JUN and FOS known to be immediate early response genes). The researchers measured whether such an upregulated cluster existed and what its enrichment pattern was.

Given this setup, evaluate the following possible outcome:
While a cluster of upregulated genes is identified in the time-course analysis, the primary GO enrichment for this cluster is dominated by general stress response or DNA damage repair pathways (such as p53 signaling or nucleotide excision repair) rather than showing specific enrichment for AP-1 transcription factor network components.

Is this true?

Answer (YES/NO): YES